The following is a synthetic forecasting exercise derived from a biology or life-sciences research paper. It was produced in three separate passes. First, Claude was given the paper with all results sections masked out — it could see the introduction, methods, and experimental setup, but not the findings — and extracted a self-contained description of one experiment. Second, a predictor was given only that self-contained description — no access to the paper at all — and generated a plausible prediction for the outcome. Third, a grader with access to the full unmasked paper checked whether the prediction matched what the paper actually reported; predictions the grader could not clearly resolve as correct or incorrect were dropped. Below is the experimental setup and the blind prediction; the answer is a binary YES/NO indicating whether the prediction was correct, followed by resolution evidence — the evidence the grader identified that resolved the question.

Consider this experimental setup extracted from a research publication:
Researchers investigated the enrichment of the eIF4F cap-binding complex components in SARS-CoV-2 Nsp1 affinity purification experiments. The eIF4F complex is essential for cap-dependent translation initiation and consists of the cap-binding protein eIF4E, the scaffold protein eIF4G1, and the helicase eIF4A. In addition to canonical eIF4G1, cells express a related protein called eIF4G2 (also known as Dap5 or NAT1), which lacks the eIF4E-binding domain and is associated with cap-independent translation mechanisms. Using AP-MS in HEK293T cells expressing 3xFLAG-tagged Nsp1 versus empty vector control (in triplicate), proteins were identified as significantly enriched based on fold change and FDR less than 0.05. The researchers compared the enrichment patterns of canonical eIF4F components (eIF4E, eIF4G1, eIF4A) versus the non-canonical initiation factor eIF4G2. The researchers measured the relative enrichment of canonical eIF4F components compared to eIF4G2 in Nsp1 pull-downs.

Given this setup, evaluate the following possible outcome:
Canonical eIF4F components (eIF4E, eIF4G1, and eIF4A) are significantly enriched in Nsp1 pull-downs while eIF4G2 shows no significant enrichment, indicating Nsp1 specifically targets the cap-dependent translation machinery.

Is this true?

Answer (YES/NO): NO